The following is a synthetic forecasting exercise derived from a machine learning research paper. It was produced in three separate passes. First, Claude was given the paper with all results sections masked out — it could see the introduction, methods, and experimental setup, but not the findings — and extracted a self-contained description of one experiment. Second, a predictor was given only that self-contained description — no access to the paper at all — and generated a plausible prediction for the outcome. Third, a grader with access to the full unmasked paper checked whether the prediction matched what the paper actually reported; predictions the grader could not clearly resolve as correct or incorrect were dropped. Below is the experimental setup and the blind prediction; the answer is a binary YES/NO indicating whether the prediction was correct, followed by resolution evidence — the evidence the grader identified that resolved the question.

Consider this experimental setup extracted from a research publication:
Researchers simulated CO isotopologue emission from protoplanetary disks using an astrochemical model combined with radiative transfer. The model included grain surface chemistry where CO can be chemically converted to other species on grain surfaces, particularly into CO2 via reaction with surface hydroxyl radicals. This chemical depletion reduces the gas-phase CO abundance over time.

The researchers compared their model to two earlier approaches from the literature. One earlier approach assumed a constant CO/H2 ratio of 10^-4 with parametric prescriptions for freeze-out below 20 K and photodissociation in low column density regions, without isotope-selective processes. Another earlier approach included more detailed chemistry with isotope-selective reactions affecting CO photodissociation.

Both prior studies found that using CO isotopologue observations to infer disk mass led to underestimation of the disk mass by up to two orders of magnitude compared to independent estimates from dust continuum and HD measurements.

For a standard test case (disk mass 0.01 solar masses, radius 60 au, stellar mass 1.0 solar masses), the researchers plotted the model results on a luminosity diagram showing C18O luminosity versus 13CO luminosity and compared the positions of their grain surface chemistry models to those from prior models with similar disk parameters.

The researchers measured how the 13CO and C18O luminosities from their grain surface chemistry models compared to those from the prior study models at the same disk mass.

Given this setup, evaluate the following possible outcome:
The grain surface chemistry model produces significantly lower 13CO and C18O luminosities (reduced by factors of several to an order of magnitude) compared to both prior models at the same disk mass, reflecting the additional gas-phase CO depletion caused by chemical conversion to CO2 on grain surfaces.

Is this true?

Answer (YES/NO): YES